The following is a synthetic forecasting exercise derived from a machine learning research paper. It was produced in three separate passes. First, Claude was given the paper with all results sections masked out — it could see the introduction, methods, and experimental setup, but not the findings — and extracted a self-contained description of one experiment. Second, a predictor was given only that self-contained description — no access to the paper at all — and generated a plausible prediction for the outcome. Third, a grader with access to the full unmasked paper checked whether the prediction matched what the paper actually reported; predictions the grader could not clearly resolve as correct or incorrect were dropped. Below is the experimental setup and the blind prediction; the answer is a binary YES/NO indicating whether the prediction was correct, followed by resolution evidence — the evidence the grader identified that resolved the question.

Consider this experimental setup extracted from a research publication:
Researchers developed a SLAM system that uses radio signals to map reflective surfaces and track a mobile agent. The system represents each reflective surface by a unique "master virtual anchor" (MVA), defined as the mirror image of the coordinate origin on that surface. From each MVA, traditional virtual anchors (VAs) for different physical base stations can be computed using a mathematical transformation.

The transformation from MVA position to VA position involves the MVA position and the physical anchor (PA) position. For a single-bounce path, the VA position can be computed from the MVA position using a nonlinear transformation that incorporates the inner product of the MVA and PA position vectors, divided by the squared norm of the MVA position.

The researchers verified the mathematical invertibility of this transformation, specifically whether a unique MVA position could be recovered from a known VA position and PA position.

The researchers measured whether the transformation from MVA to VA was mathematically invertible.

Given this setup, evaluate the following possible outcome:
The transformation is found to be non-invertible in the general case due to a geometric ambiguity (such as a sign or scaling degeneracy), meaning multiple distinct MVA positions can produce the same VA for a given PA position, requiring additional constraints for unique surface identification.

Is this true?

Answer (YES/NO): NO